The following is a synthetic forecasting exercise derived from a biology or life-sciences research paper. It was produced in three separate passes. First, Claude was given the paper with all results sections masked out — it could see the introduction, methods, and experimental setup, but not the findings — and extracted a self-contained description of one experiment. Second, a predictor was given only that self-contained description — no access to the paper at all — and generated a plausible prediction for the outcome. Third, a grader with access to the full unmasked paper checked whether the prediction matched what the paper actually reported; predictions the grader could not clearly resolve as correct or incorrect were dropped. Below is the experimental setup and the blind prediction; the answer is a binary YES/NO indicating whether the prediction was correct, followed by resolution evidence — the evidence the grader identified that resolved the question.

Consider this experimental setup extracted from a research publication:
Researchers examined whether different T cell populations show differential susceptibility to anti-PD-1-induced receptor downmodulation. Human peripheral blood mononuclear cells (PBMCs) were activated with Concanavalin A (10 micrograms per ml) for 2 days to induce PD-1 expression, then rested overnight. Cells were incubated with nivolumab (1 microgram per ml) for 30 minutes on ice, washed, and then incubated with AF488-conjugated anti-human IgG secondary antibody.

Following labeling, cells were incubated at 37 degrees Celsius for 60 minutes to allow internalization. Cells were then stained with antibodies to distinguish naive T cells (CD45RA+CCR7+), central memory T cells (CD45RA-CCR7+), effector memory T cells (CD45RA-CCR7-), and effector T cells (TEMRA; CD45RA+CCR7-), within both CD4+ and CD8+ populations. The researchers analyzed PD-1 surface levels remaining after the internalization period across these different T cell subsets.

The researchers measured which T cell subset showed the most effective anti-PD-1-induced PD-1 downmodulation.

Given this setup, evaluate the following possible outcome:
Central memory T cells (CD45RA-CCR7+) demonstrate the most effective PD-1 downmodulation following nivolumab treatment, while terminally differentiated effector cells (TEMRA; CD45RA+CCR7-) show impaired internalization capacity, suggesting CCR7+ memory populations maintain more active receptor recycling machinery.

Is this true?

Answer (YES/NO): NO